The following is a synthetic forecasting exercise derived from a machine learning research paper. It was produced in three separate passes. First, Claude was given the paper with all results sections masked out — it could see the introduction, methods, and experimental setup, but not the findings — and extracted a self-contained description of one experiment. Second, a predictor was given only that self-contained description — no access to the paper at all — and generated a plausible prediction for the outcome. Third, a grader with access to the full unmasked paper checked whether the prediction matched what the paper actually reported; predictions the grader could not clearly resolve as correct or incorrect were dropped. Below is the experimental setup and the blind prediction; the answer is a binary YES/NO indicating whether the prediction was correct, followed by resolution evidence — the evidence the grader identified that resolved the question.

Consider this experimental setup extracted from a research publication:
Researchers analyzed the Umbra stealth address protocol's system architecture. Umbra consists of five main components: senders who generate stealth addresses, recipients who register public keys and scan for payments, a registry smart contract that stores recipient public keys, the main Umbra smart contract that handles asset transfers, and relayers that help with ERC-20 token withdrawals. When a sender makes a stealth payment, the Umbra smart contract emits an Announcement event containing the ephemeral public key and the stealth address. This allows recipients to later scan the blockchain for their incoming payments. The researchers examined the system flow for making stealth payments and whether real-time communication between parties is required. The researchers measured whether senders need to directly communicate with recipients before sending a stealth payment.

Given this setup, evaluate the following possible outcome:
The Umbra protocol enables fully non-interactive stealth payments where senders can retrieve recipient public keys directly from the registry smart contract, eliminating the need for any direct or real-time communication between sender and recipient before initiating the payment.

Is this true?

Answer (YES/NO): YES